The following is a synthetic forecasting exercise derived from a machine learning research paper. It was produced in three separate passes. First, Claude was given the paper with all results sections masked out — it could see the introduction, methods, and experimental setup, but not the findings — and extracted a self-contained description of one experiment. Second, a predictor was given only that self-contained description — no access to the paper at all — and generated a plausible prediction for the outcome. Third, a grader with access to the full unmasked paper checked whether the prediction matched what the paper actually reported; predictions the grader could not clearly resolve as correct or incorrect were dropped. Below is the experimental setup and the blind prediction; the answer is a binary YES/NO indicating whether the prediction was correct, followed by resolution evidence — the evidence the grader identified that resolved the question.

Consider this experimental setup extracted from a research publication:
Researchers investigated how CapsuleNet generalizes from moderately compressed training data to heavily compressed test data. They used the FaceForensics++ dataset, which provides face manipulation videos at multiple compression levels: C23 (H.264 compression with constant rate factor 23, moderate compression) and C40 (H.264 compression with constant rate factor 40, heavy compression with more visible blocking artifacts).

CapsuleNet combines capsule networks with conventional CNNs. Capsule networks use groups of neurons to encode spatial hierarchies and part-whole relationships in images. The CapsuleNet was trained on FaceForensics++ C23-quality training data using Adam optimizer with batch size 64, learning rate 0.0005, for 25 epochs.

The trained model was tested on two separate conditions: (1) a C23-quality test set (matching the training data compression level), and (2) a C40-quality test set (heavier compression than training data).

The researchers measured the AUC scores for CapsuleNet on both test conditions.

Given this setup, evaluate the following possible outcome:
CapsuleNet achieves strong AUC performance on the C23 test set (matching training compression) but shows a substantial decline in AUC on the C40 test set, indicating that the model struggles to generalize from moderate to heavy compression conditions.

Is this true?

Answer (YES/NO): YES